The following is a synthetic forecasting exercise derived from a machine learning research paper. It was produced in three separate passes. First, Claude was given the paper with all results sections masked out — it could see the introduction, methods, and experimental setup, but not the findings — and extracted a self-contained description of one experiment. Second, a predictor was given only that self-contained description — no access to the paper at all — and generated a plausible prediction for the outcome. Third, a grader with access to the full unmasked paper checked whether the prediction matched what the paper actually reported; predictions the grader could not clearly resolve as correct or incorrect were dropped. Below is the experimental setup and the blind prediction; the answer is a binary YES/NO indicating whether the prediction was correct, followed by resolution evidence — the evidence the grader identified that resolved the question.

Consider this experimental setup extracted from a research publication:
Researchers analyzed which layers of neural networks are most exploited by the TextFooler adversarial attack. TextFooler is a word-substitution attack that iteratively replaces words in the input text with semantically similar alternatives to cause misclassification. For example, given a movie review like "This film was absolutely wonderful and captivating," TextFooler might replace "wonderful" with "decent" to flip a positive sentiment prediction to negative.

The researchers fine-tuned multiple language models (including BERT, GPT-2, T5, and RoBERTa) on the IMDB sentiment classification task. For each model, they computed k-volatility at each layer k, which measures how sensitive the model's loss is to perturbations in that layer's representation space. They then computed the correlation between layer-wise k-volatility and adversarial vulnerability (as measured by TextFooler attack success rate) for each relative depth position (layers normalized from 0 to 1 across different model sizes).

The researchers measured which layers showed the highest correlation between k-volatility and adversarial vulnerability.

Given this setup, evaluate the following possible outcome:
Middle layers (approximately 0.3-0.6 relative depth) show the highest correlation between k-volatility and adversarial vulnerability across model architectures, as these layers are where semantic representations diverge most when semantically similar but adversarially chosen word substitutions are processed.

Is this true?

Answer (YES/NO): NO